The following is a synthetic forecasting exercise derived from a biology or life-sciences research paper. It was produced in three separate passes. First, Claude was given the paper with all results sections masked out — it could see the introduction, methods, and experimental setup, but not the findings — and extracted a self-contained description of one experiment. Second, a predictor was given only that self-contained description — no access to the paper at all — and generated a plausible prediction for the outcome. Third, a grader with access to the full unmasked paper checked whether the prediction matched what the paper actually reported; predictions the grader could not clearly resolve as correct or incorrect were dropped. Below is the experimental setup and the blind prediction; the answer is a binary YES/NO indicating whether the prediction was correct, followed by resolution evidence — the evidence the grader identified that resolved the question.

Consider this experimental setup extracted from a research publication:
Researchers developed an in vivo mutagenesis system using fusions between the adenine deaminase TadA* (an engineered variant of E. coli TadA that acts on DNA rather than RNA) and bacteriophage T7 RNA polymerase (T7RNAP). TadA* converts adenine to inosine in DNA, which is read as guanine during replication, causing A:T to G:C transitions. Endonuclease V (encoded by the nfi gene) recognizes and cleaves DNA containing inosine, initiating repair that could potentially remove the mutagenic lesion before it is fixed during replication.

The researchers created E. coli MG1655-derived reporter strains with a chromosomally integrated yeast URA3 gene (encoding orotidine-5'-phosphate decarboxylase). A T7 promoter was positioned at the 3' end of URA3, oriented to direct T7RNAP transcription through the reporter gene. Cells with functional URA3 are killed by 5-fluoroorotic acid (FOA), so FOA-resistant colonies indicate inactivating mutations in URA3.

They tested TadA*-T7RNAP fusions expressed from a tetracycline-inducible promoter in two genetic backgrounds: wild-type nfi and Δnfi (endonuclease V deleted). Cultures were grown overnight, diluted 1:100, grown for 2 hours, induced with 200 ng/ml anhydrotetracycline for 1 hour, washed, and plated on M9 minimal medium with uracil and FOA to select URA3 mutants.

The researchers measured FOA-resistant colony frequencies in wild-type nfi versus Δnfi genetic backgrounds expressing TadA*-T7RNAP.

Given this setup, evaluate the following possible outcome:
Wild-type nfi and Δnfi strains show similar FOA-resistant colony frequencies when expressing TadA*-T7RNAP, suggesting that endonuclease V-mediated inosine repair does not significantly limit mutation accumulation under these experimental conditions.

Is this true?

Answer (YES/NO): NO